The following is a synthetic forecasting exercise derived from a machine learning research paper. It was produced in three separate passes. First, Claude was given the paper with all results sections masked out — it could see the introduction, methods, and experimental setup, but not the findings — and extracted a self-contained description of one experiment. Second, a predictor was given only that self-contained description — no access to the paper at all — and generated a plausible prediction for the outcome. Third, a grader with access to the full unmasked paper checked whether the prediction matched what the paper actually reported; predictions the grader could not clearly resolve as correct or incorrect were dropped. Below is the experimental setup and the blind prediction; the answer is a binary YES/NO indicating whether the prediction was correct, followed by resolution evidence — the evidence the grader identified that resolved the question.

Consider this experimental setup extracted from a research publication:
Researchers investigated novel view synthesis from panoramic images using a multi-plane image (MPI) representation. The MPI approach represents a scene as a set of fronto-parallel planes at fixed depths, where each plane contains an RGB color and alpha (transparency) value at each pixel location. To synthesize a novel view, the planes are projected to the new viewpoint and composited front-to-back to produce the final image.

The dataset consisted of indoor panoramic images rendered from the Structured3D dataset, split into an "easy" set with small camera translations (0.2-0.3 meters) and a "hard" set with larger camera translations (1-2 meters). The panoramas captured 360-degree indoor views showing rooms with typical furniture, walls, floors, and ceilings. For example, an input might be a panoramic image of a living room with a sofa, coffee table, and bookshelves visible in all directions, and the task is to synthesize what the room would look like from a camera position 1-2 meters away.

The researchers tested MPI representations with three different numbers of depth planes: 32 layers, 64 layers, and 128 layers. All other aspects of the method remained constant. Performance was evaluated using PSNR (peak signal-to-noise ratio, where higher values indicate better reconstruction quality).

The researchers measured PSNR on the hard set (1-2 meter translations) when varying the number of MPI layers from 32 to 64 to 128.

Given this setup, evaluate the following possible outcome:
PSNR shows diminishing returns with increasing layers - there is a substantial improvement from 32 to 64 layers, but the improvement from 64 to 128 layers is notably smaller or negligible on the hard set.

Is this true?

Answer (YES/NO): NO